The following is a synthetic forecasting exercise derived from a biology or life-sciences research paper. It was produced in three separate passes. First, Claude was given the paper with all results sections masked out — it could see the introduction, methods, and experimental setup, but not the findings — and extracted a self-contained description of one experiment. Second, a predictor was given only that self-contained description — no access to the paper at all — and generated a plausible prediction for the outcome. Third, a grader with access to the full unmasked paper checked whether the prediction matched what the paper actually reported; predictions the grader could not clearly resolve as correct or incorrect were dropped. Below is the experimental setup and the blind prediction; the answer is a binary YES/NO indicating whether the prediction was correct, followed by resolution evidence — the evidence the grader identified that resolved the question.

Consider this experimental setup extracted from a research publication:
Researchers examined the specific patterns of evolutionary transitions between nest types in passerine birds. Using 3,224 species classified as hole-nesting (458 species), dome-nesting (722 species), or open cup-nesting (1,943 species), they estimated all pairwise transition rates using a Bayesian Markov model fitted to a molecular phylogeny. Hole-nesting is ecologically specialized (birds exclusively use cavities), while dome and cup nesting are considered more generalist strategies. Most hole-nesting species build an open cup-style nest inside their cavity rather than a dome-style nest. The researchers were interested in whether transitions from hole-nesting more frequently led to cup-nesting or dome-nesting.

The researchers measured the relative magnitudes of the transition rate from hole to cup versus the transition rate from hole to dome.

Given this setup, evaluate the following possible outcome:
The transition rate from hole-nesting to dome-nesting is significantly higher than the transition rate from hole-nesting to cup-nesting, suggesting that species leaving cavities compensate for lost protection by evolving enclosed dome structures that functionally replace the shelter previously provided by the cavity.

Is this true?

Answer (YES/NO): NO